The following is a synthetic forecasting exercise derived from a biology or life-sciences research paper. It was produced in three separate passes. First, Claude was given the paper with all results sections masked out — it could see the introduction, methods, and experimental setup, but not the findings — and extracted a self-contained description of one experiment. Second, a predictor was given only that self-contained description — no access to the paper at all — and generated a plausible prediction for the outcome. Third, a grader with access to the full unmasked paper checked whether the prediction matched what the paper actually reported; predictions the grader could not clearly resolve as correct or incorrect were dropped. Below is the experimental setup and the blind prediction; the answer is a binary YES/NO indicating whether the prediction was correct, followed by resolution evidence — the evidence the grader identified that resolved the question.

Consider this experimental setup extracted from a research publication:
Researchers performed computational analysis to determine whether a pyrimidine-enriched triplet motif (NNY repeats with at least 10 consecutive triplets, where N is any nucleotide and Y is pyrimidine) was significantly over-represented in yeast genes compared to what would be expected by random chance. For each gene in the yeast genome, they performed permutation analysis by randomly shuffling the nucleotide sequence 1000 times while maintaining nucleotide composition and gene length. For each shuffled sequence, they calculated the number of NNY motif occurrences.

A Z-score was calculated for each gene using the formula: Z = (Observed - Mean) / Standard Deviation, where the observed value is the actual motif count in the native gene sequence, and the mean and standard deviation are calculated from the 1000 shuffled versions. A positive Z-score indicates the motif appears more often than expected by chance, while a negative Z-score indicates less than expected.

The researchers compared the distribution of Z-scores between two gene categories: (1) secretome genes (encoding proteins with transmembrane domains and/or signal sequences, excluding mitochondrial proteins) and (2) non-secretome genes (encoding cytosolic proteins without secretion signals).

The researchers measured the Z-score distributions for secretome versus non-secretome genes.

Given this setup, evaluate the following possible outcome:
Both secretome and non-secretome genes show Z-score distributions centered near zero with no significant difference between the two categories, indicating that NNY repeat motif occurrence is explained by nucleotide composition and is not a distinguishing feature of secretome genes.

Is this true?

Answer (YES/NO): NO